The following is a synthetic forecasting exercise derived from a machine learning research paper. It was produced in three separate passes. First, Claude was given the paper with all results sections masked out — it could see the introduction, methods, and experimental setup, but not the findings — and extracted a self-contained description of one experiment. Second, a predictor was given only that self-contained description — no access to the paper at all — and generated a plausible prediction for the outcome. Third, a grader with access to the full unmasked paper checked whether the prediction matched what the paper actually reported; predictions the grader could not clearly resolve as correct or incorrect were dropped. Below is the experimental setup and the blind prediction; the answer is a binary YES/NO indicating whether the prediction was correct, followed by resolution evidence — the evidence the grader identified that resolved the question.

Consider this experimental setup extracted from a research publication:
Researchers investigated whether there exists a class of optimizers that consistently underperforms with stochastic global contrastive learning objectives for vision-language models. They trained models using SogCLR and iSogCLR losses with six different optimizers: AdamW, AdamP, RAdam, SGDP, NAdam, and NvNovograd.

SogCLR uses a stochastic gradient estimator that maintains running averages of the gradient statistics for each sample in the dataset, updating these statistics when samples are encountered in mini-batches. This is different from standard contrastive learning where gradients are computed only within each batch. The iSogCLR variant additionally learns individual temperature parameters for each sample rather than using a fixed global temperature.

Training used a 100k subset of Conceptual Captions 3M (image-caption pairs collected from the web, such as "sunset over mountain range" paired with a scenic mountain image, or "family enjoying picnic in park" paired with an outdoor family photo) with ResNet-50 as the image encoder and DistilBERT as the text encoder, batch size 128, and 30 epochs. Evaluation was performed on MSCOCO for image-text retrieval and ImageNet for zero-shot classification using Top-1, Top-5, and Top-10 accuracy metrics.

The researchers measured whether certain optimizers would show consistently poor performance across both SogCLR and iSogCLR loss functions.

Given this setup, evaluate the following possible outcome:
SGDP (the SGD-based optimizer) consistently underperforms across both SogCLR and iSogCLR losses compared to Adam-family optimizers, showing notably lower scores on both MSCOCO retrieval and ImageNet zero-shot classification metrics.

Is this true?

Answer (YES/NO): YES